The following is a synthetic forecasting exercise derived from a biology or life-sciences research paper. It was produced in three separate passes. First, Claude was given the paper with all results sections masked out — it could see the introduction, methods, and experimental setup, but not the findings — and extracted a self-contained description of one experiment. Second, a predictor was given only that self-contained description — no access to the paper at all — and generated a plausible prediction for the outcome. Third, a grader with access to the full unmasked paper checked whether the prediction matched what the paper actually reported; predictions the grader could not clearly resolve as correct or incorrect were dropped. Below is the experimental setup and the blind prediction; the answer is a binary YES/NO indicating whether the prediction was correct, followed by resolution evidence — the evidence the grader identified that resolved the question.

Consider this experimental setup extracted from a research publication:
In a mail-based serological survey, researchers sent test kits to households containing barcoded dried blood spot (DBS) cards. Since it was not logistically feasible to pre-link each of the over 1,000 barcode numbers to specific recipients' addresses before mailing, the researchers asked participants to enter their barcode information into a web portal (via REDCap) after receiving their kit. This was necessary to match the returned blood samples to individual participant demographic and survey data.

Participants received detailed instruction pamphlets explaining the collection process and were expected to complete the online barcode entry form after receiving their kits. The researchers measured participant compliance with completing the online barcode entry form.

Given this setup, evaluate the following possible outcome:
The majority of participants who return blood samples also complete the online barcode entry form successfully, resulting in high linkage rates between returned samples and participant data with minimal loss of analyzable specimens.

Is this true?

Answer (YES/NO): NO